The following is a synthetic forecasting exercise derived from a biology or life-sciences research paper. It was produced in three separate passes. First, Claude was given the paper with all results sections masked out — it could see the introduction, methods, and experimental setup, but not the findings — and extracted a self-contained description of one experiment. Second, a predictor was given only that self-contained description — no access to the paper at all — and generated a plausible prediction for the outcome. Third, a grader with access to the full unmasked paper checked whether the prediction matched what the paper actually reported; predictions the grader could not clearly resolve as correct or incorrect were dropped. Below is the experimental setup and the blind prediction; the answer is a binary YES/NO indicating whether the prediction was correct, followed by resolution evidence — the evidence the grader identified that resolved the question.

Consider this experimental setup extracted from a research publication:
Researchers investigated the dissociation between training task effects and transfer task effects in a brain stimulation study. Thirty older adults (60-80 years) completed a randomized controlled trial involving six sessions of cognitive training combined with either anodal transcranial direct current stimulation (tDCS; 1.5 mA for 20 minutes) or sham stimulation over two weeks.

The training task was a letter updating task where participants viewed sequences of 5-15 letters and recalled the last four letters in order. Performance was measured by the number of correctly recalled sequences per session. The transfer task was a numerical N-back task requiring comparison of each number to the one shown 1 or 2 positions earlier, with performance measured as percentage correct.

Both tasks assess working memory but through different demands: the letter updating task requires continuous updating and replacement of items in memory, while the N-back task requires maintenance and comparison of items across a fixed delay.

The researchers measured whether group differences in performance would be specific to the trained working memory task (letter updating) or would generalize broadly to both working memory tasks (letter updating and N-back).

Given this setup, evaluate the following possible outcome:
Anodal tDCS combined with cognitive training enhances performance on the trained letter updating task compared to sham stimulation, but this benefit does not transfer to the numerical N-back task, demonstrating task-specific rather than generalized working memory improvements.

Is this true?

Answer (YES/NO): YES